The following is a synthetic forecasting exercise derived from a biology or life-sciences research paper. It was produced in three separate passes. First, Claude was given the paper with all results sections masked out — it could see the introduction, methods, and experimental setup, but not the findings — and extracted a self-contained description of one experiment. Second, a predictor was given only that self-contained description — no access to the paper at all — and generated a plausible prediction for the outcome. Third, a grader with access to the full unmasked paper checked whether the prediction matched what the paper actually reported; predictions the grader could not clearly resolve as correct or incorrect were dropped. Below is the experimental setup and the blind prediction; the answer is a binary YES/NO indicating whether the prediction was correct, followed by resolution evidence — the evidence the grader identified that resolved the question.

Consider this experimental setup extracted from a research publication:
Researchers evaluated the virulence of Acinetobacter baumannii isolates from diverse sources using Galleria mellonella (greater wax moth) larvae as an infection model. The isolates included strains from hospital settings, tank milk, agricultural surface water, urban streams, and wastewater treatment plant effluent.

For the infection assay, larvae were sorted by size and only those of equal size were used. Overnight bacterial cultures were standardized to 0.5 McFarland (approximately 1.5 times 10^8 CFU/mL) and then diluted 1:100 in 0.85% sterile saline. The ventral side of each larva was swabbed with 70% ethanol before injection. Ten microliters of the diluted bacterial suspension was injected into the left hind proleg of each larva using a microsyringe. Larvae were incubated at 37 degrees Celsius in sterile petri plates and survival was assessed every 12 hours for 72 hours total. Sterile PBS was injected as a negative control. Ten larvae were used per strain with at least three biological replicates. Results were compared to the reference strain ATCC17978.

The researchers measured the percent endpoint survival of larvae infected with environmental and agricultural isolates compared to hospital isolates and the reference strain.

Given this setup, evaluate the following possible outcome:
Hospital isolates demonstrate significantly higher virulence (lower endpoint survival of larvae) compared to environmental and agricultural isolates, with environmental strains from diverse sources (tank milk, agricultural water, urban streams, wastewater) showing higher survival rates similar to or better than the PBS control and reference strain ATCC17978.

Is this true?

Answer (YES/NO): NO